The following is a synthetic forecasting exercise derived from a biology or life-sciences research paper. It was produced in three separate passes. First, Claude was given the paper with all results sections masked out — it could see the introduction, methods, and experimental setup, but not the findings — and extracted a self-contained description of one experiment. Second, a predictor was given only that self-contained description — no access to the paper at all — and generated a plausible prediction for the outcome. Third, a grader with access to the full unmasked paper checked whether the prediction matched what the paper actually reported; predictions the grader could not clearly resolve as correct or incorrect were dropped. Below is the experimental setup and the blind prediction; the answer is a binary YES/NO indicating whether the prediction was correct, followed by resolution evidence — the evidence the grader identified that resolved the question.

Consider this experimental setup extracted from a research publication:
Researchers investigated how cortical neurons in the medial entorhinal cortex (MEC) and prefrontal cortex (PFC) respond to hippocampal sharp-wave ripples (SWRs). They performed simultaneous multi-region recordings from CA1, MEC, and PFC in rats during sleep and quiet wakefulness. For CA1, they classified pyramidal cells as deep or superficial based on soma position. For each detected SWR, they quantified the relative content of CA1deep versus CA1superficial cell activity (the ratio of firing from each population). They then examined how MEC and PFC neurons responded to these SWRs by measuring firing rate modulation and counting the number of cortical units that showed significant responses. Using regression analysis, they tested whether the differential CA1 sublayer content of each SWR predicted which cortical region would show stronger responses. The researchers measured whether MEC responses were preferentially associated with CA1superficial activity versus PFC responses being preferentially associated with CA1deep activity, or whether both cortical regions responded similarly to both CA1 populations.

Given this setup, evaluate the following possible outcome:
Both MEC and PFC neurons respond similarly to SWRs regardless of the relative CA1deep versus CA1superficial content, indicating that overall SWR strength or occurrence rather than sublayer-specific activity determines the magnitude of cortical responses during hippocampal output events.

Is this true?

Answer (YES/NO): NO